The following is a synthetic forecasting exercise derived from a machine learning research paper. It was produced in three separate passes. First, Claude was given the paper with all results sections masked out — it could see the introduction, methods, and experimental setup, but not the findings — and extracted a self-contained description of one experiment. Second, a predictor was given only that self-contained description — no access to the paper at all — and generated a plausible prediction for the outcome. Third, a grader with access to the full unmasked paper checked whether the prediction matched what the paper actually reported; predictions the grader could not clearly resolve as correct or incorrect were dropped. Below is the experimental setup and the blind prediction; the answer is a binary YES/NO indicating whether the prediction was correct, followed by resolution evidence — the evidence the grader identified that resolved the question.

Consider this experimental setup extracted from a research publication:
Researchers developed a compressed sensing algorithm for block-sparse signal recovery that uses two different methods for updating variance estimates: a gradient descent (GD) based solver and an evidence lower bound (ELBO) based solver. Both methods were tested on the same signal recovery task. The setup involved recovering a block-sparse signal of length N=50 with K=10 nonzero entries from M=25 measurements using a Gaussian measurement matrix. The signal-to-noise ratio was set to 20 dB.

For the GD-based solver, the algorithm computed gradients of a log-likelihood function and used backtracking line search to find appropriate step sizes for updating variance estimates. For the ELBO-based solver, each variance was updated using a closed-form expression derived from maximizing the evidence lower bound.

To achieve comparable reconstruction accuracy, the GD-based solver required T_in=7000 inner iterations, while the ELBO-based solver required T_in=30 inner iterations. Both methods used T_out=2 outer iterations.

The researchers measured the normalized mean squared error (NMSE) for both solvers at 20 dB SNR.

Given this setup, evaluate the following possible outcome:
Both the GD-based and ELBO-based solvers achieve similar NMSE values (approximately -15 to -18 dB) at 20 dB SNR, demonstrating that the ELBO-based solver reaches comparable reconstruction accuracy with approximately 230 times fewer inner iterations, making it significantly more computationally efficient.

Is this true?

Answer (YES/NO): NO